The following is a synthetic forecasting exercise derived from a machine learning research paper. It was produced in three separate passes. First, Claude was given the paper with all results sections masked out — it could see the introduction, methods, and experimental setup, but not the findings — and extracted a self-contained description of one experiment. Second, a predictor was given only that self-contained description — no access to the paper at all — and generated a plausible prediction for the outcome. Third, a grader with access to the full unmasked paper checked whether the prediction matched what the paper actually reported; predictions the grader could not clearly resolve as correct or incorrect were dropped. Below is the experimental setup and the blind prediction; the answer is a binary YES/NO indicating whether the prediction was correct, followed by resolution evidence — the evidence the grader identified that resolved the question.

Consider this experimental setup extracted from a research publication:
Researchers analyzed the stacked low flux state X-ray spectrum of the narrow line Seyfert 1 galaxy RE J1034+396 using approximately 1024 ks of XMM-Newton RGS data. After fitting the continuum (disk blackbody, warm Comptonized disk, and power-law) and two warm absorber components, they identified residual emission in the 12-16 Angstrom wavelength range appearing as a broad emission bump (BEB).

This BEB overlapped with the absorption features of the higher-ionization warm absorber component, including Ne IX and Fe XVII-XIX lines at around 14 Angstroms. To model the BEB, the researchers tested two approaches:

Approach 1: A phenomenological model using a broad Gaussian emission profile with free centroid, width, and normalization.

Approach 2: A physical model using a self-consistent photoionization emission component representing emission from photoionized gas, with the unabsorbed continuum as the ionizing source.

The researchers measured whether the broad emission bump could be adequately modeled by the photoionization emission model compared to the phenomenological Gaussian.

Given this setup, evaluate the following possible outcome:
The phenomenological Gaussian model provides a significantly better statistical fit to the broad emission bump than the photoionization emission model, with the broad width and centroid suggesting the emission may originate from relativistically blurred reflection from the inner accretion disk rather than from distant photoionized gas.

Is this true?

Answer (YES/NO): NO